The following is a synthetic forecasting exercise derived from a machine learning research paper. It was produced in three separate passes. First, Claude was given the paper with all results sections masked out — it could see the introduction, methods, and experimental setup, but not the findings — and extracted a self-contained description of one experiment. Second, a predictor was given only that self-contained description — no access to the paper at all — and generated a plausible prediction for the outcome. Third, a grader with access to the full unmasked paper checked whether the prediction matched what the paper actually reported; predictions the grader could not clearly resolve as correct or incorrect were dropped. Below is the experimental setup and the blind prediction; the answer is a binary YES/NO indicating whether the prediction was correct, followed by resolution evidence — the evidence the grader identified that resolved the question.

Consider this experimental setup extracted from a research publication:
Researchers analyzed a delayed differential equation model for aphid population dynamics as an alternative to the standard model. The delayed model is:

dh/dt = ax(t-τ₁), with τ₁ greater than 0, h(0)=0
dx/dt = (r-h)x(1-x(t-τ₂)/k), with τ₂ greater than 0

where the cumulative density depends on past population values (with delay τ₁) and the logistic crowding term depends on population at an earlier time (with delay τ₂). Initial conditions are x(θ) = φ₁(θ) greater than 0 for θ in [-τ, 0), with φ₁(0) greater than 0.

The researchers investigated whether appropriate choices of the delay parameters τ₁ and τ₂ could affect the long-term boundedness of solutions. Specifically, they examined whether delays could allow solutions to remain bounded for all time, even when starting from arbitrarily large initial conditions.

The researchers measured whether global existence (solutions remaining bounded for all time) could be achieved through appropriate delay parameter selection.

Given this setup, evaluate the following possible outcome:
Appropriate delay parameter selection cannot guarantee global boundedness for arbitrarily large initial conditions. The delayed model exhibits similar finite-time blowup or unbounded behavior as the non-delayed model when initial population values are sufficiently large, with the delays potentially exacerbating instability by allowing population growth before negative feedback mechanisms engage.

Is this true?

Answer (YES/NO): NO